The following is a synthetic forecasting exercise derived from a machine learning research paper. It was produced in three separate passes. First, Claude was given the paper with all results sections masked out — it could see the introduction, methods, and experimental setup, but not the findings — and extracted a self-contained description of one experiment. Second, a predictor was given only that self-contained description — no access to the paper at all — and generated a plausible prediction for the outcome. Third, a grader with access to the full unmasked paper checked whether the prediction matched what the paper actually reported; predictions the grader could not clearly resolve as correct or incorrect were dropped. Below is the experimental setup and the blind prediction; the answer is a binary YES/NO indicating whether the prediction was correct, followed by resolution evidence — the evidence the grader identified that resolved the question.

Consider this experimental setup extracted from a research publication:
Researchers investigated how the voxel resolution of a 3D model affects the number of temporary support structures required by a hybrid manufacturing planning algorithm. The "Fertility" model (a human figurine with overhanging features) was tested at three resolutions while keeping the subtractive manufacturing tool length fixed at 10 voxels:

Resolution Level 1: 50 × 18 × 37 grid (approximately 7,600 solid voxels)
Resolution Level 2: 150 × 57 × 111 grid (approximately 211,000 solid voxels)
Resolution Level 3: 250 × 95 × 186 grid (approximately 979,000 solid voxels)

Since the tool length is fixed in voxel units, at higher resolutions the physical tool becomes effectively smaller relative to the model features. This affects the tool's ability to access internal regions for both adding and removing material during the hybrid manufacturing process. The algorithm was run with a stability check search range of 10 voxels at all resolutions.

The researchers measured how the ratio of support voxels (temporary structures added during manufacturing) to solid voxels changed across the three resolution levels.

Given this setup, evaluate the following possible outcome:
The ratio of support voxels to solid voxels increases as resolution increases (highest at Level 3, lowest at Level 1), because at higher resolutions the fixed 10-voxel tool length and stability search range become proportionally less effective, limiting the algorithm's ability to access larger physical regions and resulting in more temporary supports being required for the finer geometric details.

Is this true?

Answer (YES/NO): NO